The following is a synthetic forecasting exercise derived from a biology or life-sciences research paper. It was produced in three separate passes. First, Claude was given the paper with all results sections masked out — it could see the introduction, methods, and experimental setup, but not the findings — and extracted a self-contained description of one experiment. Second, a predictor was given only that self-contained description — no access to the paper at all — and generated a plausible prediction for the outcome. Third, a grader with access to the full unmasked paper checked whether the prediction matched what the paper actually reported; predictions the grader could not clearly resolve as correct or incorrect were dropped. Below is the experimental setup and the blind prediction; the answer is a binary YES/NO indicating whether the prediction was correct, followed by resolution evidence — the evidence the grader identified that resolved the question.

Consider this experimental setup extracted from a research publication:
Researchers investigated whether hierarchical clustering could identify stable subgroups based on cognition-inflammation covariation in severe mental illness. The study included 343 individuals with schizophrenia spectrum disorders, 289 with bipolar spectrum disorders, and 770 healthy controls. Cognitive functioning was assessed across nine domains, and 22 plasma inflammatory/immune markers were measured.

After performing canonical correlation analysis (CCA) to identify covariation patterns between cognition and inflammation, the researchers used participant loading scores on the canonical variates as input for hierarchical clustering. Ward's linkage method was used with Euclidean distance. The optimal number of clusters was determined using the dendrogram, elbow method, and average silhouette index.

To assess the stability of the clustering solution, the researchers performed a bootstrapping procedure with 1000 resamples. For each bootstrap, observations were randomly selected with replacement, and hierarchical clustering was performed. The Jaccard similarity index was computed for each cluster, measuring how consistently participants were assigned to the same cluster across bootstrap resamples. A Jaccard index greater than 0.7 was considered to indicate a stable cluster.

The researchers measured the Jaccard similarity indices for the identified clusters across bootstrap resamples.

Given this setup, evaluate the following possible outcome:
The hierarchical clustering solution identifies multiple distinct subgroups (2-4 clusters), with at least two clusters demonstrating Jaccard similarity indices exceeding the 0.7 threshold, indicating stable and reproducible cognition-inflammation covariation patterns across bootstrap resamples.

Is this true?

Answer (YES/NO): YES